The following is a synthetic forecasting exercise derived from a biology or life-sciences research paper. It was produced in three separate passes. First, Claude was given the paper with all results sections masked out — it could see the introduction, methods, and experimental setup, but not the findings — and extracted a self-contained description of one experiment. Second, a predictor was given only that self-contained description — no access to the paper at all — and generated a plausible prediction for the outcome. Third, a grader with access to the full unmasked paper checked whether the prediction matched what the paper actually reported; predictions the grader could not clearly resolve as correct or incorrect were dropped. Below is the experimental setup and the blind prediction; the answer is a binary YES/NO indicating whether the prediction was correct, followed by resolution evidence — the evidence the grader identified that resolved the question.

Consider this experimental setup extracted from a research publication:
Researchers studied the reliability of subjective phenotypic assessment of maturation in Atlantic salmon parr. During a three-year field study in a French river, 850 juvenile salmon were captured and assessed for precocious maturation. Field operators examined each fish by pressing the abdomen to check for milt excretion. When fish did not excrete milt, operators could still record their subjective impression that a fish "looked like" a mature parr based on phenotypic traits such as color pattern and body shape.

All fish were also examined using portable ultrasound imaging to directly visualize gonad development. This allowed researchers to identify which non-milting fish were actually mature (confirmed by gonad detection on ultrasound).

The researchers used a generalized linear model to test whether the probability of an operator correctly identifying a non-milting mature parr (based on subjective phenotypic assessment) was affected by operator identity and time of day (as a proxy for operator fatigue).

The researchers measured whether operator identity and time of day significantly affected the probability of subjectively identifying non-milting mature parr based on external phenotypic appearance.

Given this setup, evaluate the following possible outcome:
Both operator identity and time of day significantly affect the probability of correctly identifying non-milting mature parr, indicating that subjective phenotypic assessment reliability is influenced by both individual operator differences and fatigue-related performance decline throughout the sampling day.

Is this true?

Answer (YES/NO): NO